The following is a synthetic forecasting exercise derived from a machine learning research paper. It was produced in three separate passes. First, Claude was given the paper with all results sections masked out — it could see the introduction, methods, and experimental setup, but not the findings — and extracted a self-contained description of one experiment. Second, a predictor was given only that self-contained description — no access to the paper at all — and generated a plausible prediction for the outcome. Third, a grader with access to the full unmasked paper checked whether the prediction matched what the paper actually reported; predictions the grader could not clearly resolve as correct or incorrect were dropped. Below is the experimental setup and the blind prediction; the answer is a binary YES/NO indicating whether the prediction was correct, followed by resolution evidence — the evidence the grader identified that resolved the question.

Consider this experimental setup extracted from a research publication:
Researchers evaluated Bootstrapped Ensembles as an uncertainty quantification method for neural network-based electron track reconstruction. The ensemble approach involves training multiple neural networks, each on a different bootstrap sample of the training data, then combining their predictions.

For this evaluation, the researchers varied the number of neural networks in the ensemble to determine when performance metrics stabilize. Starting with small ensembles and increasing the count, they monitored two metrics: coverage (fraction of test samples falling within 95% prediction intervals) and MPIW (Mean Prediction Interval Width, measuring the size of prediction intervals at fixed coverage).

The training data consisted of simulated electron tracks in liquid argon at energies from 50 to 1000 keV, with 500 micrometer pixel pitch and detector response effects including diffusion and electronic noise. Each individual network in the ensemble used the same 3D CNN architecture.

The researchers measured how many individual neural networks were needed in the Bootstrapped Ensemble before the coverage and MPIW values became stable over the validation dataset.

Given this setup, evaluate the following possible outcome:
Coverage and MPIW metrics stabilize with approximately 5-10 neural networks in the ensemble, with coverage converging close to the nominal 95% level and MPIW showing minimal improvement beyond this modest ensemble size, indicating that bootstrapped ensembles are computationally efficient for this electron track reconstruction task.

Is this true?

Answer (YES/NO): NO